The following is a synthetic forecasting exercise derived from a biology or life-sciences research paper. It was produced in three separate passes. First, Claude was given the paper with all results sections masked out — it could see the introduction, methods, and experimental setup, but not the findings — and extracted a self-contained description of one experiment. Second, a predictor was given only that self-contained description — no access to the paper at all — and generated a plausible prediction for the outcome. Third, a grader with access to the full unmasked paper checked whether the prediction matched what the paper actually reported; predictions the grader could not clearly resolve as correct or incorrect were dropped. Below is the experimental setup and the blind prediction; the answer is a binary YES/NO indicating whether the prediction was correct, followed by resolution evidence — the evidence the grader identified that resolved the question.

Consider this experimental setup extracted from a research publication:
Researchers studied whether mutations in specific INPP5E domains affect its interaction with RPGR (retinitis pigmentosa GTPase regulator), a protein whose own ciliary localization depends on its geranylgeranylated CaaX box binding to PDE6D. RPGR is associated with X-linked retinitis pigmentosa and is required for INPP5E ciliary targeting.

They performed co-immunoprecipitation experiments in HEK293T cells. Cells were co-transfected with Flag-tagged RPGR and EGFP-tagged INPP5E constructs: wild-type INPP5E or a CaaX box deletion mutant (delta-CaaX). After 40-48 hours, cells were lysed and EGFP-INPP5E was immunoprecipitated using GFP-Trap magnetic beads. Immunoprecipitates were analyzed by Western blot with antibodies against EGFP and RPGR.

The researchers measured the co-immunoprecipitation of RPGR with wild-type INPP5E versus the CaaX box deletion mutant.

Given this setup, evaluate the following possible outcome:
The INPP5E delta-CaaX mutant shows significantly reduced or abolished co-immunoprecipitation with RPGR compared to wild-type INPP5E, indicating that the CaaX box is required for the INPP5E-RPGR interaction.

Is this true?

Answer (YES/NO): YES